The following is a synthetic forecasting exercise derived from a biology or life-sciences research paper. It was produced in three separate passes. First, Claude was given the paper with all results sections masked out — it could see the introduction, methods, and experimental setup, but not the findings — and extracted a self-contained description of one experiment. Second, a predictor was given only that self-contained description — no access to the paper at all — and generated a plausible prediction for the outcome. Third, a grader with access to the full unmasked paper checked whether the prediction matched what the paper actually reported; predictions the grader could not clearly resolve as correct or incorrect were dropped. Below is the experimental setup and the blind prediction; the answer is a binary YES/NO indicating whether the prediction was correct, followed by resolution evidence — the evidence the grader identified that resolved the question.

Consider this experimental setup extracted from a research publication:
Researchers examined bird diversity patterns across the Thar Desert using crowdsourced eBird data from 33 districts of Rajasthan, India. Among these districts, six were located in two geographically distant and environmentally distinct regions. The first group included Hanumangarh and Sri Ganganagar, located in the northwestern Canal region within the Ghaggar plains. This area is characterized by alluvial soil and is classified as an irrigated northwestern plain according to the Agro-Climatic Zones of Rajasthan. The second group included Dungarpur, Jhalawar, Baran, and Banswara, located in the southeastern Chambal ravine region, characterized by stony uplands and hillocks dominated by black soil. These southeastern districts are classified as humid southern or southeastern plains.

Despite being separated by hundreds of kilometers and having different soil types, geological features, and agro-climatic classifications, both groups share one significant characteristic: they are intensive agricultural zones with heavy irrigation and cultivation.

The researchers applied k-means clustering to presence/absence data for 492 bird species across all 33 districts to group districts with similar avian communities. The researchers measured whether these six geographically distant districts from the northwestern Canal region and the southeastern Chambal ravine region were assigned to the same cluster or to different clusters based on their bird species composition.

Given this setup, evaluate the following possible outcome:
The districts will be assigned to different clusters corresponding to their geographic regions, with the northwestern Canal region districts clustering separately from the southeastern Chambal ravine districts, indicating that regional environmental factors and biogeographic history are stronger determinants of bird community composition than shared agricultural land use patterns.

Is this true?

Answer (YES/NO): NO